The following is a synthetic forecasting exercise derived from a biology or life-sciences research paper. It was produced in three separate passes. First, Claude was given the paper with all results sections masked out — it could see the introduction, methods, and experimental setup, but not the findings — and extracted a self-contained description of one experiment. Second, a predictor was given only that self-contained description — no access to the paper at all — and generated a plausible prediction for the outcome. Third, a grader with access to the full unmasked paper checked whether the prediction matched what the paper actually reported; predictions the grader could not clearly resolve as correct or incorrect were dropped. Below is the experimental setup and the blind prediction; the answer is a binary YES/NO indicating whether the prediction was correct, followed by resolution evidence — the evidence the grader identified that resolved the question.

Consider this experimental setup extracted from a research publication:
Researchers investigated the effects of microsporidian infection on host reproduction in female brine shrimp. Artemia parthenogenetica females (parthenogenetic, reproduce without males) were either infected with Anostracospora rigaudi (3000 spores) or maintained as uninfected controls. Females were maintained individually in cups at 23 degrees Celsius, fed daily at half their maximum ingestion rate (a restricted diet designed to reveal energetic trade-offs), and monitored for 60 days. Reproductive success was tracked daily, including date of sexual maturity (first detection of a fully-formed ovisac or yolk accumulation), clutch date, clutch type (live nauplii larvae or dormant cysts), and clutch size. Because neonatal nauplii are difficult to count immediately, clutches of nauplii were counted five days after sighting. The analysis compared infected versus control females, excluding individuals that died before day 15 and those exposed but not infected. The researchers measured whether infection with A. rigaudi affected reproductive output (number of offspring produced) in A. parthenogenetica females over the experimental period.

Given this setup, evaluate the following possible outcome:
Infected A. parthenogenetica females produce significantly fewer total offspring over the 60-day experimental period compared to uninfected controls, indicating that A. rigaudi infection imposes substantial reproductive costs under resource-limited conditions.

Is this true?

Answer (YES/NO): NO